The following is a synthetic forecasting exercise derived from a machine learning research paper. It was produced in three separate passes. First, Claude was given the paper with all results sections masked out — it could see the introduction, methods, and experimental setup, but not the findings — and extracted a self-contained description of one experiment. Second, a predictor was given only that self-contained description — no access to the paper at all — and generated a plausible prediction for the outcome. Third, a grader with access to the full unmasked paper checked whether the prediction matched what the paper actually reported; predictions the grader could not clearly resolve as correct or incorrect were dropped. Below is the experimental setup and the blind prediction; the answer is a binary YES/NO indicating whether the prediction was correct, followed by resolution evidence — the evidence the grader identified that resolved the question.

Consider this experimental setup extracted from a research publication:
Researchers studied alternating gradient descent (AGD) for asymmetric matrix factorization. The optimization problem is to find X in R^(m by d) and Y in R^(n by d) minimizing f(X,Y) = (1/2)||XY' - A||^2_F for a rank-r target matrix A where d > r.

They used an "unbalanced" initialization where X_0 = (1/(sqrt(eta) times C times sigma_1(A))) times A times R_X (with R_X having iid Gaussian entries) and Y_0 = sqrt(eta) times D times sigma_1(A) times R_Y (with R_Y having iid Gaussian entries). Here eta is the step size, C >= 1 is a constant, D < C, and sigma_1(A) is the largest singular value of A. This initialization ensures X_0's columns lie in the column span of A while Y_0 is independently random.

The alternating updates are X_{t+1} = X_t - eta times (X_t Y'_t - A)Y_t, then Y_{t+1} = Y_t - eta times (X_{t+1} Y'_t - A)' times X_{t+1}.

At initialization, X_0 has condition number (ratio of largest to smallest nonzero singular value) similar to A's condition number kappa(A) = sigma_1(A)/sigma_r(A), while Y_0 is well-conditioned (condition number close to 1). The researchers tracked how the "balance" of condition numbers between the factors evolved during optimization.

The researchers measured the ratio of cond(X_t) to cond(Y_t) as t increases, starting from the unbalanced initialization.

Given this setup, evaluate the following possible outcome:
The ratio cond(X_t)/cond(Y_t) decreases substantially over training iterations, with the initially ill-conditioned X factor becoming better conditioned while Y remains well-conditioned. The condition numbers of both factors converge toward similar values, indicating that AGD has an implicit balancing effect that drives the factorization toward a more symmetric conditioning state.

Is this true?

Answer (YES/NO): NO